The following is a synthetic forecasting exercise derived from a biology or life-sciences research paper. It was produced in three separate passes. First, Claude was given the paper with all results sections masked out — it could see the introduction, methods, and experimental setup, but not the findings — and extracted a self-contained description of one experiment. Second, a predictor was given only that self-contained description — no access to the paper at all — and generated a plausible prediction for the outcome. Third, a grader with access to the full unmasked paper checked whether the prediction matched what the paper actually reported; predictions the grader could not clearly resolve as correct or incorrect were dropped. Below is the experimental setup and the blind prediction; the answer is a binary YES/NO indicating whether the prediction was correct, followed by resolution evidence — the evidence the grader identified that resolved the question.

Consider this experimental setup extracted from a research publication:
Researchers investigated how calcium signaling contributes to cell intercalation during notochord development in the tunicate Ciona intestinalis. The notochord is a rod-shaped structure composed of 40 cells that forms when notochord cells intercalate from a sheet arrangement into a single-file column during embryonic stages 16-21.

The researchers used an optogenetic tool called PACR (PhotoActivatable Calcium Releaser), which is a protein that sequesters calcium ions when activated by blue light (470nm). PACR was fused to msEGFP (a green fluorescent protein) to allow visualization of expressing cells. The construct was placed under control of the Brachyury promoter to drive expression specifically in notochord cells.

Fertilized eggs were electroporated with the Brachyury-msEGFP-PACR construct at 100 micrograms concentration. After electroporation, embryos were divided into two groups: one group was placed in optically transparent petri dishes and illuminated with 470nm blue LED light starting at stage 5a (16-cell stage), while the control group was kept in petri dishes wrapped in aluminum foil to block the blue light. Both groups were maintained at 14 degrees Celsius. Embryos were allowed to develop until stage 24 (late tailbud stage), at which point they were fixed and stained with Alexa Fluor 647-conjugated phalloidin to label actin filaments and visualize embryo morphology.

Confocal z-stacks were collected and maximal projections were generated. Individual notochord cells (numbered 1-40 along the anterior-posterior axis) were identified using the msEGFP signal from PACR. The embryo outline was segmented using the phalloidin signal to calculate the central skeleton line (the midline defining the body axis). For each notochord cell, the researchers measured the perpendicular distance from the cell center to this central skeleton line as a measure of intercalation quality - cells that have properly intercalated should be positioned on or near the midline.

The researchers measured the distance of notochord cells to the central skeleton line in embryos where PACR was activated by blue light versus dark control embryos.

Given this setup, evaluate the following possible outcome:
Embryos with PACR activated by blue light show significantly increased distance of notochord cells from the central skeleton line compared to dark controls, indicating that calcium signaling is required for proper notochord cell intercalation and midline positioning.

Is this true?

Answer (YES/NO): NO